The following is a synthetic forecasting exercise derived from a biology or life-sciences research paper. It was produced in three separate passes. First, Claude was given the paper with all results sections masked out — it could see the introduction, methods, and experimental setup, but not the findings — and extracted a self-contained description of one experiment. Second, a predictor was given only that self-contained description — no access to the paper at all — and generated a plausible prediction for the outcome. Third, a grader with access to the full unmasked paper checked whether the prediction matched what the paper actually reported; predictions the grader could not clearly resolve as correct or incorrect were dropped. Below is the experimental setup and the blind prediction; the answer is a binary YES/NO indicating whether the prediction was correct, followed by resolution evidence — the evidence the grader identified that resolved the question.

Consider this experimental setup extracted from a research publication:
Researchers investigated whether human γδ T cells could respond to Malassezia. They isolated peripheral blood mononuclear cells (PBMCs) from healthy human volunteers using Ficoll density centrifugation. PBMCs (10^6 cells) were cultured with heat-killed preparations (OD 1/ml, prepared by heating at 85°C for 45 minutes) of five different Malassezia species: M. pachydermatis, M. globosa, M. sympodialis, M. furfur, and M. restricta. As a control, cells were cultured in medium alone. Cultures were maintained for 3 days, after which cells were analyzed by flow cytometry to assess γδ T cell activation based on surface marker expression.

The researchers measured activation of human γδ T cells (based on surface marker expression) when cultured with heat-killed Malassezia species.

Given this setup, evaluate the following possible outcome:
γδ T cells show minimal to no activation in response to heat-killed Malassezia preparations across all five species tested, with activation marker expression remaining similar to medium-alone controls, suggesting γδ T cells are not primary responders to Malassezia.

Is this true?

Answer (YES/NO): NO